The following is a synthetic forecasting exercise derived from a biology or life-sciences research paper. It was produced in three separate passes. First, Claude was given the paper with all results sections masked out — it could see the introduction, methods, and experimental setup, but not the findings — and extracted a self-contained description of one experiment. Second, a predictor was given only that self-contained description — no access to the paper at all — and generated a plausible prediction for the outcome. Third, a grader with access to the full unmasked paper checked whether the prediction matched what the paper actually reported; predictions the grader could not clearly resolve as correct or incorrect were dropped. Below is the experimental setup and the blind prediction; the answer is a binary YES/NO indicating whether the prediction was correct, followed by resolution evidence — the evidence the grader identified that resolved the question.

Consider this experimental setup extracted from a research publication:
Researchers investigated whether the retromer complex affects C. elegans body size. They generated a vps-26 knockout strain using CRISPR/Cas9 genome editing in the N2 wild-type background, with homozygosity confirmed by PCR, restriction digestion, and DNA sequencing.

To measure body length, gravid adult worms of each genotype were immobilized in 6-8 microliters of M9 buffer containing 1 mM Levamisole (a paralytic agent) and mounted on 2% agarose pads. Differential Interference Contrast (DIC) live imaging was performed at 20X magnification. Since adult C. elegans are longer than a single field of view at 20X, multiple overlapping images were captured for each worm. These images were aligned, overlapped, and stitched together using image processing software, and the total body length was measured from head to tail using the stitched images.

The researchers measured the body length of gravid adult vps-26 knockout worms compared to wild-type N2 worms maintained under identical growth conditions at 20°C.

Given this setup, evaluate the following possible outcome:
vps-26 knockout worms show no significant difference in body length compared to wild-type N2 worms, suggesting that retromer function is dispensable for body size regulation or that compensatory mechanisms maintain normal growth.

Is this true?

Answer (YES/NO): NO